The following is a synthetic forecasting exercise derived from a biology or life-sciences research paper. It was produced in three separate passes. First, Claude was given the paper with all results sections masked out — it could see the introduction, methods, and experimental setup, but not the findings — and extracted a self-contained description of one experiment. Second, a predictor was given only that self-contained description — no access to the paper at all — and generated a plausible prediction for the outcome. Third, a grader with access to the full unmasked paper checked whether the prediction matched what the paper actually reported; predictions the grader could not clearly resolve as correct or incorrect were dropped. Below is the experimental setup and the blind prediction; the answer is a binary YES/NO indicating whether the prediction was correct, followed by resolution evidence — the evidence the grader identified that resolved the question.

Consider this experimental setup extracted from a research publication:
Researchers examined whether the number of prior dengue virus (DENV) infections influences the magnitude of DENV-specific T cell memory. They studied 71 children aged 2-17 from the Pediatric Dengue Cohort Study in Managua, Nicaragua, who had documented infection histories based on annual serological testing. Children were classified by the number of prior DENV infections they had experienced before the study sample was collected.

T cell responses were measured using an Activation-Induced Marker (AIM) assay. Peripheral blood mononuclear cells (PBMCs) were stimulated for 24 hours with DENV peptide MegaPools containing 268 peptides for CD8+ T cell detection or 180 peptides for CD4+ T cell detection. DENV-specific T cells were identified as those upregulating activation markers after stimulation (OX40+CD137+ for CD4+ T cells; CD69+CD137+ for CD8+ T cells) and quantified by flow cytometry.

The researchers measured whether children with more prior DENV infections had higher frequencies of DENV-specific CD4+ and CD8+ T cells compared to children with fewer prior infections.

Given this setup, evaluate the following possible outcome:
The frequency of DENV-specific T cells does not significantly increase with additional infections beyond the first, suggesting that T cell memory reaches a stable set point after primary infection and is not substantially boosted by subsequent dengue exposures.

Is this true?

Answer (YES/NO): NO